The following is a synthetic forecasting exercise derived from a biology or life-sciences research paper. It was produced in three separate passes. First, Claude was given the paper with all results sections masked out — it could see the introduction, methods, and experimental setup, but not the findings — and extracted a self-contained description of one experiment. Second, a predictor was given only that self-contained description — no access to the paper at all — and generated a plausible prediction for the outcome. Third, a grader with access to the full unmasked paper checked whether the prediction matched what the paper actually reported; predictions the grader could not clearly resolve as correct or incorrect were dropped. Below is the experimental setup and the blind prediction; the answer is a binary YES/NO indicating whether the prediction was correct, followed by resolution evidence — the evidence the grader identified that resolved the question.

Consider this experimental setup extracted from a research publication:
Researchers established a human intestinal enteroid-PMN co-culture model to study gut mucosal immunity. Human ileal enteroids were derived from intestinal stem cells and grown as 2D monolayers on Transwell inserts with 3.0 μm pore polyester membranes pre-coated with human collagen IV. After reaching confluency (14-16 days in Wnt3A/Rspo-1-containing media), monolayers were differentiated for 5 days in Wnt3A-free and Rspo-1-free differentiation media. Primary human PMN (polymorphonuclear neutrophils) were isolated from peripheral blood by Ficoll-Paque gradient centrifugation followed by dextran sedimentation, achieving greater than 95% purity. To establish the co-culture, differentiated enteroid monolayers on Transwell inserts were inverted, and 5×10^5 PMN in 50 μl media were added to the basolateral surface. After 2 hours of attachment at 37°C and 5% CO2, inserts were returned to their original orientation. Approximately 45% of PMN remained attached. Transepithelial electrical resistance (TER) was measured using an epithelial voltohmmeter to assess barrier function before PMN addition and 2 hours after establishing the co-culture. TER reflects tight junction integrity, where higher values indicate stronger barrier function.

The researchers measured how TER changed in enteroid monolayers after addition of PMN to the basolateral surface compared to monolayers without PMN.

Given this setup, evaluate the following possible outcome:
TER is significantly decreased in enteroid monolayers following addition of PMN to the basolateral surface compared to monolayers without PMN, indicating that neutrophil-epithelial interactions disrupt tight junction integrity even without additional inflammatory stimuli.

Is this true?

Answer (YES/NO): NO